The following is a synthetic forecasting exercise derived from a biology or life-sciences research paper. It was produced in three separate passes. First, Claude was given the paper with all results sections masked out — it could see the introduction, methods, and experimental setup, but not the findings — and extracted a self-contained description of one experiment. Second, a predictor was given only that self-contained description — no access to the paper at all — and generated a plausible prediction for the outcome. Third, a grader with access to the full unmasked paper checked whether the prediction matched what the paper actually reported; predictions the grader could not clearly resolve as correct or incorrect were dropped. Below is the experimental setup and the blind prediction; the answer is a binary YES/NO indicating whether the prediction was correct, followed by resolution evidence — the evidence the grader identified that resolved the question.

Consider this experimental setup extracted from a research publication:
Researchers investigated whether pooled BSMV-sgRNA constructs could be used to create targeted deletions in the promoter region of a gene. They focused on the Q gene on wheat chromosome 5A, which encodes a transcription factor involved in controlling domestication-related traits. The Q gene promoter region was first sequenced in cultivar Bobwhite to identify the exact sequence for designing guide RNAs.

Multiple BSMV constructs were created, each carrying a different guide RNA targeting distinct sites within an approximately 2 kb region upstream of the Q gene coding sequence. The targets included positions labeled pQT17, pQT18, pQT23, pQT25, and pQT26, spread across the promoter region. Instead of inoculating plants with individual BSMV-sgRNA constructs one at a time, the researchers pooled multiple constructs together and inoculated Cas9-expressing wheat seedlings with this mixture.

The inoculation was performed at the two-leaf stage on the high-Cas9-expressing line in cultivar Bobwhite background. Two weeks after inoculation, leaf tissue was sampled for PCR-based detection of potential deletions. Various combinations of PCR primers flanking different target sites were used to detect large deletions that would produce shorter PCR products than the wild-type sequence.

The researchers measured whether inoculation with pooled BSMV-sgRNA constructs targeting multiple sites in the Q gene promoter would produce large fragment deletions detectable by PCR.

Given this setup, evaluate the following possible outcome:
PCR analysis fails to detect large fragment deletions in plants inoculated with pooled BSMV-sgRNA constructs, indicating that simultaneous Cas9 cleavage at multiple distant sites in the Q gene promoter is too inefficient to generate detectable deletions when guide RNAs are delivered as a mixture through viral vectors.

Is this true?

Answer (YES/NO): NO